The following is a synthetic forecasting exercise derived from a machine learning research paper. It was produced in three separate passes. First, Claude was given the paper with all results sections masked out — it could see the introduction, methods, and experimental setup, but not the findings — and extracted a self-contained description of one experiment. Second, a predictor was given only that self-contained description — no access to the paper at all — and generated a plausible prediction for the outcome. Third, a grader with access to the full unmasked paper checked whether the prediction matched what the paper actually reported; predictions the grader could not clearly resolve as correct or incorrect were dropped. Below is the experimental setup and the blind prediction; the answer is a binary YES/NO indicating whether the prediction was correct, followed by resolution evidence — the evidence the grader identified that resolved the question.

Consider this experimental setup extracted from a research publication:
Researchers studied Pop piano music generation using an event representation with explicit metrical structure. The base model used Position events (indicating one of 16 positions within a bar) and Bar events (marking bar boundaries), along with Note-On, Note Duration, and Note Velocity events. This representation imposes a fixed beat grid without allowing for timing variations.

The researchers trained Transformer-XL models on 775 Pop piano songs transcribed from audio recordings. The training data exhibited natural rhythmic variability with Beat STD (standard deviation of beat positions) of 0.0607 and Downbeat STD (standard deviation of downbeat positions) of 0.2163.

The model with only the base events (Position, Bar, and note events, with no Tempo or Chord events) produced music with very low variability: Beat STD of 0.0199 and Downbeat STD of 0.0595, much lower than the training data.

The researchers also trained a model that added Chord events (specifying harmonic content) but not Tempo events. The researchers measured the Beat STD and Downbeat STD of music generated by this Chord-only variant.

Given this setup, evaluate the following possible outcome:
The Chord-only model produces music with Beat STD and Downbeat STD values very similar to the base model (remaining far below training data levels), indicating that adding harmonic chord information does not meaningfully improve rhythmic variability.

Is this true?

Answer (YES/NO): NO